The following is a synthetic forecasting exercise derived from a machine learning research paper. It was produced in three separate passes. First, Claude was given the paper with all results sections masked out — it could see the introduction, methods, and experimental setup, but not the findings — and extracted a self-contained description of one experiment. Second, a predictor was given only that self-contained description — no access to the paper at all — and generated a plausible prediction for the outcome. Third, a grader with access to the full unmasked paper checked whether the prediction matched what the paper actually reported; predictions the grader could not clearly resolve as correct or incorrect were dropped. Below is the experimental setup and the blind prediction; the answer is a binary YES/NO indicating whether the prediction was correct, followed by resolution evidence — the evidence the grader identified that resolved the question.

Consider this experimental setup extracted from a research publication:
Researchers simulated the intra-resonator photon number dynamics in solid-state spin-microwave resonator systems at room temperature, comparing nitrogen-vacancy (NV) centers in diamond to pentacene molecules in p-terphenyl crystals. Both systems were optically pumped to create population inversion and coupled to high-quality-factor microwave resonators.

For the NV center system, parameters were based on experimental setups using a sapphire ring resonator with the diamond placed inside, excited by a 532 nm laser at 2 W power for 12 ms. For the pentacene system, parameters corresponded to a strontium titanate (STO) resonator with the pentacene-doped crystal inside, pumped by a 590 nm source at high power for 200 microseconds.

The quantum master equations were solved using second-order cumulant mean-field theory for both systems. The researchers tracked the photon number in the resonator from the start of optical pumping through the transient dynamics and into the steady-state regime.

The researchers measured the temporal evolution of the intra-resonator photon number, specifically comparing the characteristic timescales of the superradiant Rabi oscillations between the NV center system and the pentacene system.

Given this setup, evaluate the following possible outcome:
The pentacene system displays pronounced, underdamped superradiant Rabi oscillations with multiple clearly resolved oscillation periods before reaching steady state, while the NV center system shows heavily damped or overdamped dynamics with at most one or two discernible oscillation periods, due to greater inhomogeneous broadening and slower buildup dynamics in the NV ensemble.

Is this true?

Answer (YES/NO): NO